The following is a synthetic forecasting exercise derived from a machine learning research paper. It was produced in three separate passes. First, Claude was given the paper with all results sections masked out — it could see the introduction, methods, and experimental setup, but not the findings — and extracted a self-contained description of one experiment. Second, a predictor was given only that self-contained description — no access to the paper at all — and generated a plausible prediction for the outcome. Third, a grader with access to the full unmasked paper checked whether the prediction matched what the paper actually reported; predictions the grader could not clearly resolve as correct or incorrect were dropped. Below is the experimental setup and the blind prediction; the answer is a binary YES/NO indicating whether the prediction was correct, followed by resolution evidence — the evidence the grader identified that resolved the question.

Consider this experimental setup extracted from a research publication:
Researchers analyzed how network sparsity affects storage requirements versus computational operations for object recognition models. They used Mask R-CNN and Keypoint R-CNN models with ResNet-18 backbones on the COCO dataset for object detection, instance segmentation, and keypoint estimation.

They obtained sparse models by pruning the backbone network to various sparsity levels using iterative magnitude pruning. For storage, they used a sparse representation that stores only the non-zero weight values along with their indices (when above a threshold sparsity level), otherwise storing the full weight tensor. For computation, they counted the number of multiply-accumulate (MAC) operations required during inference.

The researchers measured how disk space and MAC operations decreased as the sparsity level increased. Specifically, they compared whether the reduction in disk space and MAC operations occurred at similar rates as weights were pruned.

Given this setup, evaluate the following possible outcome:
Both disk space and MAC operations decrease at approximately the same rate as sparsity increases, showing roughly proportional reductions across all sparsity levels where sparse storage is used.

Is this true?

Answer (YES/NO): NO